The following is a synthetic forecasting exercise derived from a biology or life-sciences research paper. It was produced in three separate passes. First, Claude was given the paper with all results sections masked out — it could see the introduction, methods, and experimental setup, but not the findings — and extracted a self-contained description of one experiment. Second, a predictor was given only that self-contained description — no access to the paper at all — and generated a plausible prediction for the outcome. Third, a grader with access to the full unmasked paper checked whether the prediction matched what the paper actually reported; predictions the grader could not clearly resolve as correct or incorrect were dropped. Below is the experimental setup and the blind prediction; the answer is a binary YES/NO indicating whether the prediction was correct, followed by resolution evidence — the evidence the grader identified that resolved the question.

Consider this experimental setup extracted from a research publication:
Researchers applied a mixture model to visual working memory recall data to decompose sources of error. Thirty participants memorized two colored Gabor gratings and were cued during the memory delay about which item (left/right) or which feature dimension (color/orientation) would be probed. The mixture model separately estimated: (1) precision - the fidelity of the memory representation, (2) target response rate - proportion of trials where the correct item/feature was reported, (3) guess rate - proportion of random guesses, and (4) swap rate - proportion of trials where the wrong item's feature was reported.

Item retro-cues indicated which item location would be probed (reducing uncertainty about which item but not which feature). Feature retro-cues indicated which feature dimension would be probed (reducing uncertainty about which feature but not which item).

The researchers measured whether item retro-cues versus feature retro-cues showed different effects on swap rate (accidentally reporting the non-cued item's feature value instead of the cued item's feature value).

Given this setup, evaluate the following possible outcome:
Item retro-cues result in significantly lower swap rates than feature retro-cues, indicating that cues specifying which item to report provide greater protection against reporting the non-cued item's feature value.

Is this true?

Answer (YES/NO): YES